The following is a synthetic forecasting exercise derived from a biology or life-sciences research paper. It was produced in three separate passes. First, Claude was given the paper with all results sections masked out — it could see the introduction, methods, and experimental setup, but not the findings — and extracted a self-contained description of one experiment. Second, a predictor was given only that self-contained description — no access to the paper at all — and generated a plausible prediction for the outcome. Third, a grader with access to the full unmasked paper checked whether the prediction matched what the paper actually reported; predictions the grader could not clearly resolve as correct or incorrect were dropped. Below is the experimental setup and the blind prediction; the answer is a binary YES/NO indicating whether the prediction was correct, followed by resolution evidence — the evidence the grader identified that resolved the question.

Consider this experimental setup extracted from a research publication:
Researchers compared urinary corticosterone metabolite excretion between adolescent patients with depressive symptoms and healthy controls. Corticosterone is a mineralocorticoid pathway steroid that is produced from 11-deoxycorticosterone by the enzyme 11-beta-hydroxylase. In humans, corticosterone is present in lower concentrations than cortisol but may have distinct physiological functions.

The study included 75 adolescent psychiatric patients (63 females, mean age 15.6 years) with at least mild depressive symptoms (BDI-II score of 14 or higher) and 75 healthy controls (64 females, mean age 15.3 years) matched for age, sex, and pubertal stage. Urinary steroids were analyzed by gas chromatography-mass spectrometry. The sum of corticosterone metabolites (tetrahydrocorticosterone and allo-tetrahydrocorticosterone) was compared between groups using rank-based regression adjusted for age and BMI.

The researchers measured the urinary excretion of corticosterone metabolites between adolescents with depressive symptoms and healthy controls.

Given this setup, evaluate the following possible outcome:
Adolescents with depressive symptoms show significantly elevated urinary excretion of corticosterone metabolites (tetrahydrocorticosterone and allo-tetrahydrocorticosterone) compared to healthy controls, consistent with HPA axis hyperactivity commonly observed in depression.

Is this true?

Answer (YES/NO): YES